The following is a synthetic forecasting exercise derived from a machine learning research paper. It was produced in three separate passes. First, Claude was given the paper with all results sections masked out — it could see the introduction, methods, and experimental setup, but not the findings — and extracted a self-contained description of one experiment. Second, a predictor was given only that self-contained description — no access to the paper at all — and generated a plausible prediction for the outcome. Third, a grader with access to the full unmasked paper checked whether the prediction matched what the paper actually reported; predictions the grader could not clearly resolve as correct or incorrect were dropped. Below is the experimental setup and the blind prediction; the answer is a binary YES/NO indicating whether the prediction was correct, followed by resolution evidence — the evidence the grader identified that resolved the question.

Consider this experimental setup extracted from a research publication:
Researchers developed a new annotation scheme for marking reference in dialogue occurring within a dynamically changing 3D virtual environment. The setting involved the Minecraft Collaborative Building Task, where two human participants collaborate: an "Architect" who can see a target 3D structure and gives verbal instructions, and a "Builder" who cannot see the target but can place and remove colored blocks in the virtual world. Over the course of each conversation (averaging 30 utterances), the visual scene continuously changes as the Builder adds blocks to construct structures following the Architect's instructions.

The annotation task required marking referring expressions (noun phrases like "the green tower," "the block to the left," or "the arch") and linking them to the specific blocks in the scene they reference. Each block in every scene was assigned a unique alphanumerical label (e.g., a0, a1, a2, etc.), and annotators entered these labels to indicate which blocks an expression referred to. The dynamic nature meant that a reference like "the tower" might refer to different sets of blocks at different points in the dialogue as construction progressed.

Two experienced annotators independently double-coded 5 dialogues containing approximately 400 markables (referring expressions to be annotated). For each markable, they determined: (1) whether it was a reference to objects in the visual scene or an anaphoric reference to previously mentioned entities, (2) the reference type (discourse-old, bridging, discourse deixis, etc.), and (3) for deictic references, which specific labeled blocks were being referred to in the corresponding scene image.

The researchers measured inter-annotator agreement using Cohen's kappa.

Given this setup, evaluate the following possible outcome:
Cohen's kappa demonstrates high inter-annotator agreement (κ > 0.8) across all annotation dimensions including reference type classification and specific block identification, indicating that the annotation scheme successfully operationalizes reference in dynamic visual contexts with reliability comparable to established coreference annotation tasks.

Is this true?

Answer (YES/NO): NO